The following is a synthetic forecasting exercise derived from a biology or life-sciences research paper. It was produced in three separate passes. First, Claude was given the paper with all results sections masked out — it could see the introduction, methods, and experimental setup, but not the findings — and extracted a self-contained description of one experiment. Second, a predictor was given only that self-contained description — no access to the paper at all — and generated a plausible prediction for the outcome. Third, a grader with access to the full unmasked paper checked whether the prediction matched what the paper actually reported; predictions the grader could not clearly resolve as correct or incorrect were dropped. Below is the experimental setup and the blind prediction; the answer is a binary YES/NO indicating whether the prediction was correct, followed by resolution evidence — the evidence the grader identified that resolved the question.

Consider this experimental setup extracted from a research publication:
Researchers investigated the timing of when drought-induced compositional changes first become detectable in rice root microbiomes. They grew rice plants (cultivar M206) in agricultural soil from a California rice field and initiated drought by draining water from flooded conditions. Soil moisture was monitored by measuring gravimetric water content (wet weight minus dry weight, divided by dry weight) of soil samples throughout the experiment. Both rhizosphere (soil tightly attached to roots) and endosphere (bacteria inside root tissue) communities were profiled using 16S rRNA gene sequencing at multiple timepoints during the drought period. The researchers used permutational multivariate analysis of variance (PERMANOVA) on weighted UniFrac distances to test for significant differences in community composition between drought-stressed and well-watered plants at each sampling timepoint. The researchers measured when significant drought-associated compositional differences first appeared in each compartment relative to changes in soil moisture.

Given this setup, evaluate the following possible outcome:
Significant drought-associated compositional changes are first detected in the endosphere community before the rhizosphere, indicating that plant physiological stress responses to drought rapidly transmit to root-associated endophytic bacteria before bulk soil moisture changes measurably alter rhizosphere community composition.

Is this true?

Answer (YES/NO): NO